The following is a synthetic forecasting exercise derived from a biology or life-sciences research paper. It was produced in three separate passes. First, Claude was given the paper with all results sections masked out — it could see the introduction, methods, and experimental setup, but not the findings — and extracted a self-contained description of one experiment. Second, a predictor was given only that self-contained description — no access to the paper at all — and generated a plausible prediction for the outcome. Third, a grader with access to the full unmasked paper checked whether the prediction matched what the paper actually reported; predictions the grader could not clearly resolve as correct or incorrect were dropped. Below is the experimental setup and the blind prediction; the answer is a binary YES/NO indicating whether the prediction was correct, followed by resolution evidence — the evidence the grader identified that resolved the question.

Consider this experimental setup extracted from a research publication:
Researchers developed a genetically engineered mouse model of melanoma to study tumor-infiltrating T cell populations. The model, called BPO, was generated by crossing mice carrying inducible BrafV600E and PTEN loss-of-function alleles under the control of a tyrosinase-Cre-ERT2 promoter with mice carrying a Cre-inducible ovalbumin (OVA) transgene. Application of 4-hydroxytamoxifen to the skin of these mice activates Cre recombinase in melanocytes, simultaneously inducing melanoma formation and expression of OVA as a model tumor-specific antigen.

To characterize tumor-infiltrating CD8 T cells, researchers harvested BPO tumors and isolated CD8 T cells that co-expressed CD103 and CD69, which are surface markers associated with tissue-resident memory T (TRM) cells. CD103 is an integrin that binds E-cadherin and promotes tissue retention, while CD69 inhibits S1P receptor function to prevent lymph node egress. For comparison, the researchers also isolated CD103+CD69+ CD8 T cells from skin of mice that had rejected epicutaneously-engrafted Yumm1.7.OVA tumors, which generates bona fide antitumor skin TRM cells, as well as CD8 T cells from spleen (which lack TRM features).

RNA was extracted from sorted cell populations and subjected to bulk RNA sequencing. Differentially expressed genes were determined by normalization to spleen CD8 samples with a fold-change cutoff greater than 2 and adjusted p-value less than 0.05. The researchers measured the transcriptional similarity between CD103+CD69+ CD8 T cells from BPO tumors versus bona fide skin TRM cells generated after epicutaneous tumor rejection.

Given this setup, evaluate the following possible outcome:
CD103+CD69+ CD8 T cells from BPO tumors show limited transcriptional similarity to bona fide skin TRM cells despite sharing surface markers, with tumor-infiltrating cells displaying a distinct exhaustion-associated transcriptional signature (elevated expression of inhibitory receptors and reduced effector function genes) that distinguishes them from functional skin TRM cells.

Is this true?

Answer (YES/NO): NO